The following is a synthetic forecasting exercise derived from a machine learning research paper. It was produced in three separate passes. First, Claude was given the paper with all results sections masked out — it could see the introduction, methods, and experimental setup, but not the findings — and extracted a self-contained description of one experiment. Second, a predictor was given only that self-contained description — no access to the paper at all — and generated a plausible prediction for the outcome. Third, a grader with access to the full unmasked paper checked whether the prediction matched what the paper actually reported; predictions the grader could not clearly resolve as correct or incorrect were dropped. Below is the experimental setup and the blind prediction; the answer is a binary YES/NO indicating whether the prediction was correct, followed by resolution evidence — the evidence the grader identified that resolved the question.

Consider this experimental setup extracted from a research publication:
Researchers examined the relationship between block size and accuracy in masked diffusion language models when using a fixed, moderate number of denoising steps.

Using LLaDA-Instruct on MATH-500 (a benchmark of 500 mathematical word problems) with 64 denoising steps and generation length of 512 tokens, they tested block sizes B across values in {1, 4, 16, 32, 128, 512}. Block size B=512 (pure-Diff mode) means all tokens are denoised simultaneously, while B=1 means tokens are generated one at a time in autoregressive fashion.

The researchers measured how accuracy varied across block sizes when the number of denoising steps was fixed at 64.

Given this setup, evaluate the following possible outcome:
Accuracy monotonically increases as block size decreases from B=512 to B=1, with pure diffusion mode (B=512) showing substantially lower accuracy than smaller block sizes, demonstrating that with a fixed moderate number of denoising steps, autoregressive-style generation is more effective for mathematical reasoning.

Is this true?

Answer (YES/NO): NO